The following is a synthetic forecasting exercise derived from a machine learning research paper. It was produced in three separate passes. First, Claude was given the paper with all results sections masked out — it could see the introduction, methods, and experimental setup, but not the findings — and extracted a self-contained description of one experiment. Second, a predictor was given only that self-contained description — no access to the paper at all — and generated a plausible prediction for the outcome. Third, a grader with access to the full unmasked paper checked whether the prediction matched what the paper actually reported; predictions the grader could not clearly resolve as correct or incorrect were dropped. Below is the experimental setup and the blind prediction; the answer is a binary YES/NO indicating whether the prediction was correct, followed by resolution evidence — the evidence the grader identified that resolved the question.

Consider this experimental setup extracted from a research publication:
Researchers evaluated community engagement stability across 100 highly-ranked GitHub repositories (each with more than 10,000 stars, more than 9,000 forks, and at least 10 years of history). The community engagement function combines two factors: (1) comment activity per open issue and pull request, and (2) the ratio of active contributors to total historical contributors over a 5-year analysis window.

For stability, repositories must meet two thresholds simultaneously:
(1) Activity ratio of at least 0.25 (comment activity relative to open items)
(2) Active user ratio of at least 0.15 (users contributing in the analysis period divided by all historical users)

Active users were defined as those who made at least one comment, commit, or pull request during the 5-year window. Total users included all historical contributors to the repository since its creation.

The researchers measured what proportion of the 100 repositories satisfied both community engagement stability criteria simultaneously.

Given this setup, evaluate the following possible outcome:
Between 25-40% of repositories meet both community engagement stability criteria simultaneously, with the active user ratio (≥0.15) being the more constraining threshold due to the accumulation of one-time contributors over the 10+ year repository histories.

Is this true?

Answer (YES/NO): NO